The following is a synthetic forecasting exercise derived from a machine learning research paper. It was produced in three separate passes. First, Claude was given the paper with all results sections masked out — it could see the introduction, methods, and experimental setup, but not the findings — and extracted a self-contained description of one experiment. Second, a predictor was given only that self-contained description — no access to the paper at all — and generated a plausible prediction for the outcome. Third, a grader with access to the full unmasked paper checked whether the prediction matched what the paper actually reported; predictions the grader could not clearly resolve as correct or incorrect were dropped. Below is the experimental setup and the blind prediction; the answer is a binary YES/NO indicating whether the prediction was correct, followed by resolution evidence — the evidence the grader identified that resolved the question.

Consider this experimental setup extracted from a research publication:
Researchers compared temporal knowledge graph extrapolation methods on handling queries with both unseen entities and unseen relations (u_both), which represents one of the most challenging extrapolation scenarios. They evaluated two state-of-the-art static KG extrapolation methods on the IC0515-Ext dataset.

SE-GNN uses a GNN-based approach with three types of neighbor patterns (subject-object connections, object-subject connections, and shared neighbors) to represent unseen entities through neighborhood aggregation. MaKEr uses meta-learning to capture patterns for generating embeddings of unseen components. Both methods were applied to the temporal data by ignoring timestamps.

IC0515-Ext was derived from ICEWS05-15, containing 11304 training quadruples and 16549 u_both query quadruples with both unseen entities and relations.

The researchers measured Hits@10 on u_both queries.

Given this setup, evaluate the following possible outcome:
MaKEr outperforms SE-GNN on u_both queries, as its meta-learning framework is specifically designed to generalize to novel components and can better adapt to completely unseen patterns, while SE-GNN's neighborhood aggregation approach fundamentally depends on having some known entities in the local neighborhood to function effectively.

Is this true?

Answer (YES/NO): YES